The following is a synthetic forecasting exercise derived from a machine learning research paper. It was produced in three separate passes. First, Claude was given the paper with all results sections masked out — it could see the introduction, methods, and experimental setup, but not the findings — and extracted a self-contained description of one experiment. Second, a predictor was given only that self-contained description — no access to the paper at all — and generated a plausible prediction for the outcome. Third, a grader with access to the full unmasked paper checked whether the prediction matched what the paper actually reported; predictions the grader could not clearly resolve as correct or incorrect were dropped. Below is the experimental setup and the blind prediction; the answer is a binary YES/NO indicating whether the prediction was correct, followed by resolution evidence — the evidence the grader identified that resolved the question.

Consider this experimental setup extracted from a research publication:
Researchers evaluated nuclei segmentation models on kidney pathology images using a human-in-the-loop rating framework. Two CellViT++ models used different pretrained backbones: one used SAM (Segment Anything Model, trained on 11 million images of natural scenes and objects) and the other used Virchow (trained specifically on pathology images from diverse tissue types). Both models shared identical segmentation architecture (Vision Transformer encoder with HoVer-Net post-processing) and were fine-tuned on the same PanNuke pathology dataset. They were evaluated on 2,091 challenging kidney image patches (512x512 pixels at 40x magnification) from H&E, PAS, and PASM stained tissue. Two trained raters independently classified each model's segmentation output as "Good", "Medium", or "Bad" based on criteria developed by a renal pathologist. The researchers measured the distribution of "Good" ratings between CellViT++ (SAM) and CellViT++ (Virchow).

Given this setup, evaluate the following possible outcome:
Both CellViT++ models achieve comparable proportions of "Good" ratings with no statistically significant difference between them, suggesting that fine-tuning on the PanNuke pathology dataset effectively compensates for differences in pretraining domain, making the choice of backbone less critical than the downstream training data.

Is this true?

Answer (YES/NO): NO